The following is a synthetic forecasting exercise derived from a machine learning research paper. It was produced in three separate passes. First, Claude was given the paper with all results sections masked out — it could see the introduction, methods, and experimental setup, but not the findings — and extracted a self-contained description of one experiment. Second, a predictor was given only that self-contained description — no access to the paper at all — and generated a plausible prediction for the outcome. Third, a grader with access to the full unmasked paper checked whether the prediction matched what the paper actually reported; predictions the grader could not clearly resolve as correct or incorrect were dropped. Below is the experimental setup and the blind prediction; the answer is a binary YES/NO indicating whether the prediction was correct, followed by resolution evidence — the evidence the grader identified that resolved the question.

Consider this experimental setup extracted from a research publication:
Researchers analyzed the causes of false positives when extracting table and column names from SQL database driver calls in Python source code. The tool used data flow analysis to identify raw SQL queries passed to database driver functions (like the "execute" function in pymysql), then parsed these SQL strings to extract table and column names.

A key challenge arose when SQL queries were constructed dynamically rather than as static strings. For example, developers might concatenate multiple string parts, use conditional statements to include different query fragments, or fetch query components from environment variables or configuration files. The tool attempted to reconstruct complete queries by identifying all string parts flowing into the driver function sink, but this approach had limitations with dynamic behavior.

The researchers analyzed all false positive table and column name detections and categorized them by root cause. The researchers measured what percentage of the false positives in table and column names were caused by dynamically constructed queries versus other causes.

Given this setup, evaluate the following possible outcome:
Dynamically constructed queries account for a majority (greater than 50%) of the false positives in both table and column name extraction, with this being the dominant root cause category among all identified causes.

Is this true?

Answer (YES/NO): YES